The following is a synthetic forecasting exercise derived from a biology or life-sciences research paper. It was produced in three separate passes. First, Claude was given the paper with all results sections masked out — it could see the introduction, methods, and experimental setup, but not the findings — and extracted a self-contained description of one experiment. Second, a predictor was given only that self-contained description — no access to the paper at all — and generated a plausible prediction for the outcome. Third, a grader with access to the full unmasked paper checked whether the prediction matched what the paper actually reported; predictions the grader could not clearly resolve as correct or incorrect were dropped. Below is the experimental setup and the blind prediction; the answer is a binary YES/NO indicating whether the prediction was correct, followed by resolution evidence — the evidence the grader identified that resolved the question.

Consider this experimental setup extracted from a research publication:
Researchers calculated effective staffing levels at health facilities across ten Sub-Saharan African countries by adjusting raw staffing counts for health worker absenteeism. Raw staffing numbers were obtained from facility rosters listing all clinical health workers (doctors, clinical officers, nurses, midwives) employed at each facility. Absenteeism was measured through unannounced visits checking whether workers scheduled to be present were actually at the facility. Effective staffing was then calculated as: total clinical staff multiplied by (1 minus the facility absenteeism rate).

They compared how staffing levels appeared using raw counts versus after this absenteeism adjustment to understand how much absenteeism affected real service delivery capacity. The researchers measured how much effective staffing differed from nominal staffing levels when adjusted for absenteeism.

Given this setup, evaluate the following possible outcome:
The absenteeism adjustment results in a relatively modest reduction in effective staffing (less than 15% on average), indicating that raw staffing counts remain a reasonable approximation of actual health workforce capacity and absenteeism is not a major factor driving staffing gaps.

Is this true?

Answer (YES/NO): NO